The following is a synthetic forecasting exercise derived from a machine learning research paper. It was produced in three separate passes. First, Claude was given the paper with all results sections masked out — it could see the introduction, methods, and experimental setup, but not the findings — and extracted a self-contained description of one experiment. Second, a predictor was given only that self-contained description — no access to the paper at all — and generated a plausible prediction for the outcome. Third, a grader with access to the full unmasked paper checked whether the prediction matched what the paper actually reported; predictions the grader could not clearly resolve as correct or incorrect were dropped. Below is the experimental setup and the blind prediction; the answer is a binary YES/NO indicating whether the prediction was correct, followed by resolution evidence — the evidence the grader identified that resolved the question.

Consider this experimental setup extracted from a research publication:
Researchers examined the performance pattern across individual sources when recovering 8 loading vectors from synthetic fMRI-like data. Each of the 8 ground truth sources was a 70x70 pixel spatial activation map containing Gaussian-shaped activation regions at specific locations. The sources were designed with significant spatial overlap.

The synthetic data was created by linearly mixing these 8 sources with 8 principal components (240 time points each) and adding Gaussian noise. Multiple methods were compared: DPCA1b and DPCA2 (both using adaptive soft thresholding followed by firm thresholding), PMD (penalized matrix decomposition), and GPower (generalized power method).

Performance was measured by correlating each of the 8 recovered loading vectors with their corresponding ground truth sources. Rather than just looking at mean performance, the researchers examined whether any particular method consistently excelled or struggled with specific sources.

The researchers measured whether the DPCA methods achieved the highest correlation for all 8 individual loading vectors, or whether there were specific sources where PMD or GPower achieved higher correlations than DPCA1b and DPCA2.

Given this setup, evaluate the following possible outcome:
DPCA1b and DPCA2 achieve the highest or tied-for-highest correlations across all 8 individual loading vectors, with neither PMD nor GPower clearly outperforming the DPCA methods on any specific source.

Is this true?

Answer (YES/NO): NO